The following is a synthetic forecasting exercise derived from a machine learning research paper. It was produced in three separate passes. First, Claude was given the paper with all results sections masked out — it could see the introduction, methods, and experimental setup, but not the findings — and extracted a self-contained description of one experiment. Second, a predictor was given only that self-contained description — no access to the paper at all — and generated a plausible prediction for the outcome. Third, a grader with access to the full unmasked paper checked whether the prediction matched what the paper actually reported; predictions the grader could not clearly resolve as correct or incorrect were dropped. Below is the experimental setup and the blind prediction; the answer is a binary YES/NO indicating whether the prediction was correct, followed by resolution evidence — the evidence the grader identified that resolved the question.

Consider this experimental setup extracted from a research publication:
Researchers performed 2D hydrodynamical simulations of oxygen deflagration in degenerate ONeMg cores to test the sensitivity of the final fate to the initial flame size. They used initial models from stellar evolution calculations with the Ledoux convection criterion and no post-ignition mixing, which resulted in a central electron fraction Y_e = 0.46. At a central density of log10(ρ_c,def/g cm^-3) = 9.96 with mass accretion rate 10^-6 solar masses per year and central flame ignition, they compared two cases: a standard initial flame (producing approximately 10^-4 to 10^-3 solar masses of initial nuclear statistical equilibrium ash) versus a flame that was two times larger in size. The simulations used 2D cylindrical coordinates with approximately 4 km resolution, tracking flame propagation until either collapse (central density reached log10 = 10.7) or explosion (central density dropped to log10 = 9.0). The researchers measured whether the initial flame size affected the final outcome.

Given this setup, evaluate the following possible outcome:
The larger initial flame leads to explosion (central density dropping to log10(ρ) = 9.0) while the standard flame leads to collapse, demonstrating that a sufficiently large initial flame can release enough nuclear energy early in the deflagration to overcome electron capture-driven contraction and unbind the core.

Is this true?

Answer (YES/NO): NO